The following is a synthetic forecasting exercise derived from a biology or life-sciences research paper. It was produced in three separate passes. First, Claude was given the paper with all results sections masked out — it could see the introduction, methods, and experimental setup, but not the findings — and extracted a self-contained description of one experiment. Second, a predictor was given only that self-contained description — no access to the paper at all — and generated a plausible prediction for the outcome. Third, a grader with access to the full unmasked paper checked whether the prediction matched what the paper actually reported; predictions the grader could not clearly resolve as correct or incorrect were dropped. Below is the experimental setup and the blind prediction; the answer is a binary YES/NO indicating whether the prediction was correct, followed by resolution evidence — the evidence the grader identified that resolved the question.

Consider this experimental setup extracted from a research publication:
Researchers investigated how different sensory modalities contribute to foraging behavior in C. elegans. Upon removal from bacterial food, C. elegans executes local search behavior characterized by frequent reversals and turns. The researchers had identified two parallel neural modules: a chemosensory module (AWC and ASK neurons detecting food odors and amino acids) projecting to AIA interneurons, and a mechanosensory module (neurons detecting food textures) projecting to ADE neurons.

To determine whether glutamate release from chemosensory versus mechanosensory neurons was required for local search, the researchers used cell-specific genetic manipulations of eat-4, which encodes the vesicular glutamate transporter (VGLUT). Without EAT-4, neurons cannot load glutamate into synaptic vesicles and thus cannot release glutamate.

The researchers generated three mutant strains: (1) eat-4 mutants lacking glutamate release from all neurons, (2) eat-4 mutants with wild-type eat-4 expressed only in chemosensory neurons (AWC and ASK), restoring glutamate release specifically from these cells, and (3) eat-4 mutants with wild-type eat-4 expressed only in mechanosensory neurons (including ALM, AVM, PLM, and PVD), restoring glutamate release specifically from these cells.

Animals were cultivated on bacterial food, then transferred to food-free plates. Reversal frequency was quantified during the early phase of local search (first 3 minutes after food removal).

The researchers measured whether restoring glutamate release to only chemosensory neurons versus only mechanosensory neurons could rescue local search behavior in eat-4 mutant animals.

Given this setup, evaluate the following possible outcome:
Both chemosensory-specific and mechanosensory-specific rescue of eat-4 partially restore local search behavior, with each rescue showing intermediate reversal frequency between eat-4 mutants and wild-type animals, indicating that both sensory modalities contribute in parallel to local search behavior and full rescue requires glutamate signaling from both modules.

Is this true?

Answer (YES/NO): NO